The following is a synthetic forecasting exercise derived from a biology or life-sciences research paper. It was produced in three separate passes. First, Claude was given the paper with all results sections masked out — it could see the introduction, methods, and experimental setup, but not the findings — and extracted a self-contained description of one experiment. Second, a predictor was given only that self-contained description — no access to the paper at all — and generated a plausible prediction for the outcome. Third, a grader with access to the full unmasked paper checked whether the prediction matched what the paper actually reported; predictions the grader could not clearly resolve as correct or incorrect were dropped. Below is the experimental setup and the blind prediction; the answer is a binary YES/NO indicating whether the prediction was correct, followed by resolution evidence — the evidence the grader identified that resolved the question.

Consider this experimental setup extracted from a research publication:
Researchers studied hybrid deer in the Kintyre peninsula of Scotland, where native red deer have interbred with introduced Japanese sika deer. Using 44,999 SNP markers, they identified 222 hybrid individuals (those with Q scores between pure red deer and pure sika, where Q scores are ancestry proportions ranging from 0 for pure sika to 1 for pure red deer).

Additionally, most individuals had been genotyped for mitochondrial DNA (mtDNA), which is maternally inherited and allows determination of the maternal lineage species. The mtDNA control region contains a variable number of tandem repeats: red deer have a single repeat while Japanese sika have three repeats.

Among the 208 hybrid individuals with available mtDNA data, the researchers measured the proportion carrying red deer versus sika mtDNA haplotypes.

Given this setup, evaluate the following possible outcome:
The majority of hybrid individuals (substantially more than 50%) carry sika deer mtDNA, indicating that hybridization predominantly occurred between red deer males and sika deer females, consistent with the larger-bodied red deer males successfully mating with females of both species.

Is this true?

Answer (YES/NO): NO